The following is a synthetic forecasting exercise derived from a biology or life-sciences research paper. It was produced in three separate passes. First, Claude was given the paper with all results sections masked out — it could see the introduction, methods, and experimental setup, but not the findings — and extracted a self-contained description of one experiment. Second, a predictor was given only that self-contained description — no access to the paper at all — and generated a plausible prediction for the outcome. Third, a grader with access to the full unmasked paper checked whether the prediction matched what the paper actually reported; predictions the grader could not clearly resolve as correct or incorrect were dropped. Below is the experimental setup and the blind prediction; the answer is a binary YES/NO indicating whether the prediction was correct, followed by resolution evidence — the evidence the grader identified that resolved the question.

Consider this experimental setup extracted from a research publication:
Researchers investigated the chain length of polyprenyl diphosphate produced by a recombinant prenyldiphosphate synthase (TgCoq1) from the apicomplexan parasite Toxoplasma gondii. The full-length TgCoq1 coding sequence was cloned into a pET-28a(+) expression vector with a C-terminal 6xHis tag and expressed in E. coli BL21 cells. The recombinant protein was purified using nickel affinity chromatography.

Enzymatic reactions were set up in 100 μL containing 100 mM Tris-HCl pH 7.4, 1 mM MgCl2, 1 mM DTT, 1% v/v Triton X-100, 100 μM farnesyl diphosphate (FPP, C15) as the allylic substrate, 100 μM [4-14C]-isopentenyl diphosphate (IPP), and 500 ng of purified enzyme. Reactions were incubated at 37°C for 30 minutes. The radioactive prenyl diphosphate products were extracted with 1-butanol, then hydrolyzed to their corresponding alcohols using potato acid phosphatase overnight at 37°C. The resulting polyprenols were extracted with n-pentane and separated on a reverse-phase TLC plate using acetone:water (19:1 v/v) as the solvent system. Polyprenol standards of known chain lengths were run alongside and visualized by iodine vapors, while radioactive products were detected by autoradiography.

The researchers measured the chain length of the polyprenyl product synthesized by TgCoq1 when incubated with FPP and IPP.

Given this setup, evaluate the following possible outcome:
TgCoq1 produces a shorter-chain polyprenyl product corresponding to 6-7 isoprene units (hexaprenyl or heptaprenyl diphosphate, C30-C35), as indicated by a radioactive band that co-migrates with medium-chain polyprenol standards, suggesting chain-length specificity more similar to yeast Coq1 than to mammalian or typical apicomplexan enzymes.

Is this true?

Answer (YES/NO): YES